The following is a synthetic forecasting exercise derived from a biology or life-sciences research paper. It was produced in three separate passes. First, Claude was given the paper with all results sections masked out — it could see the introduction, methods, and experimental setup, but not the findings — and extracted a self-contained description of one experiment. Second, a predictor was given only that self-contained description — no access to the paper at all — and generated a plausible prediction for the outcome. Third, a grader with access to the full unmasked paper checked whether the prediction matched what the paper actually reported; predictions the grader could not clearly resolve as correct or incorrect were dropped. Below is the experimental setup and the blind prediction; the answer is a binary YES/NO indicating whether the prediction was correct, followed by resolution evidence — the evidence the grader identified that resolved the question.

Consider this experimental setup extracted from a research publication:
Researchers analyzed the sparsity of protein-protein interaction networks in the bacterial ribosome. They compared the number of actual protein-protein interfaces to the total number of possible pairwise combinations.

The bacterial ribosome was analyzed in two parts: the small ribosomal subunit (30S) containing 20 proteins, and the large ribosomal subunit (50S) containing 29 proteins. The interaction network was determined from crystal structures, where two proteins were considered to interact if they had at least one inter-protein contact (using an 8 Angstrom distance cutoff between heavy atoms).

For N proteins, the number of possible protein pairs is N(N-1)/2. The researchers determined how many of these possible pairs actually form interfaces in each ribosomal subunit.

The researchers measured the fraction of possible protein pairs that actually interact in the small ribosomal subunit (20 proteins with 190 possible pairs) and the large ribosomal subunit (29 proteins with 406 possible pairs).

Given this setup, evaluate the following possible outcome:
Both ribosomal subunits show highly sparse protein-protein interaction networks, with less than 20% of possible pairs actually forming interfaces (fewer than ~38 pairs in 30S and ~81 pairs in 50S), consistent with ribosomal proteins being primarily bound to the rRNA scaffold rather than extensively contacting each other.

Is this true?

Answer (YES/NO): YES